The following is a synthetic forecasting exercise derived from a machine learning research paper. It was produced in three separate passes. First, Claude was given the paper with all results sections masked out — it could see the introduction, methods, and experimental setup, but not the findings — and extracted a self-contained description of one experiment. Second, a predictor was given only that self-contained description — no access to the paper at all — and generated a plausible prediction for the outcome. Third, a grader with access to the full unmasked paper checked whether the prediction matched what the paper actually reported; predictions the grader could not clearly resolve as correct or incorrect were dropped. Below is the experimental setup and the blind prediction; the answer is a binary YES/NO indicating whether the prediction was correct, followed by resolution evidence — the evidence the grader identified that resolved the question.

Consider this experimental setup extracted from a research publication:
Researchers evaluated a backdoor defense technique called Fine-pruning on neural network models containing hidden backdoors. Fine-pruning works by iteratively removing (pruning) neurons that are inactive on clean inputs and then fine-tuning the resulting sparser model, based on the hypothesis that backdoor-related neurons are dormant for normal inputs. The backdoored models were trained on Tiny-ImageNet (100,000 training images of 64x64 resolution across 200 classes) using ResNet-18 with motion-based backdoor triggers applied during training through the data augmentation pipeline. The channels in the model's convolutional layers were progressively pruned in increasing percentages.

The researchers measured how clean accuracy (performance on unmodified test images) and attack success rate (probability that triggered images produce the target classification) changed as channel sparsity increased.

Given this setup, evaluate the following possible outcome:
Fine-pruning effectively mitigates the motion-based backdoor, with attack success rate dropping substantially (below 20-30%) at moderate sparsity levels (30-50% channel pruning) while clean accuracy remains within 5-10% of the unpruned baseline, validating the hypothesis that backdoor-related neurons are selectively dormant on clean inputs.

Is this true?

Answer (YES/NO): NO